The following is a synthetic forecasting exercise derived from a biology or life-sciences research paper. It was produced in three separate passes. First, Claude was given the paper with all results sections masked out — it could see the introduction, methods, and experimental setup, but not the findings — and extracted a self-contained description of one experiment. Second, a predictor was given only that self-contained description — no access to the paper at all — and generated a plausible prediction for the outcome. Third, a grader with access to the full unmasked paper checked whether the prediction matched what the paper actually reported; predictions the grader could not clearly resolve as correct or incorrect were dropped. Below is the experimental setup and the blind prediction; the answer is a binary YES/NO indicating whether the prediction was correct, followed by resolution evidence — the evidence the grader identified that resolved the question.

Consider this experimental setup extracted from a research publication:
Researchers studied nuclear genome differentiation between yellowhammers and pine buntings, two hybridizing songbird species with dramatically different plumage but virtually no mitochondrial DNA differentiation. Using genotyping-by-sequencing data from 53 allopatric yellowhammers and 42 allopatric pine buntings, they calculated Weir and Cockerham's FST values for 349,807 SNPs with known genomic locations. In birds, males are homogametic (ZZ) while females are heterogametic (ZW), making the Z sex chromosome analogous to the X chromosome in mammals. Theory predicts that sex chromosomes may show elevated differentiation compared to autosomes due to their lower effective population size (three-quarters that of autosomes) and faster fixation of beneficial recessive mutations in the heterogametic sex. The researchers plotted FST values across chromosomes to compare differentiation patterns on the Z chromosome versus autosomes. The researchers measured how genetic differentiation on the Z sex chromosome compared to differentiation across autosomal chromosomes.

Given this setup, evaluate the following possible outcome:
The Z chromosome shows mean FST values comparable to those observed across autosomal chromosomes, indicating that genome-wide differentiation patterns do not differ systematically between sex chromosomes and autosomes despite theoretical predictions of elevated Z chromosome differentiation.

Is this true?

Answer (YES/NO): NO